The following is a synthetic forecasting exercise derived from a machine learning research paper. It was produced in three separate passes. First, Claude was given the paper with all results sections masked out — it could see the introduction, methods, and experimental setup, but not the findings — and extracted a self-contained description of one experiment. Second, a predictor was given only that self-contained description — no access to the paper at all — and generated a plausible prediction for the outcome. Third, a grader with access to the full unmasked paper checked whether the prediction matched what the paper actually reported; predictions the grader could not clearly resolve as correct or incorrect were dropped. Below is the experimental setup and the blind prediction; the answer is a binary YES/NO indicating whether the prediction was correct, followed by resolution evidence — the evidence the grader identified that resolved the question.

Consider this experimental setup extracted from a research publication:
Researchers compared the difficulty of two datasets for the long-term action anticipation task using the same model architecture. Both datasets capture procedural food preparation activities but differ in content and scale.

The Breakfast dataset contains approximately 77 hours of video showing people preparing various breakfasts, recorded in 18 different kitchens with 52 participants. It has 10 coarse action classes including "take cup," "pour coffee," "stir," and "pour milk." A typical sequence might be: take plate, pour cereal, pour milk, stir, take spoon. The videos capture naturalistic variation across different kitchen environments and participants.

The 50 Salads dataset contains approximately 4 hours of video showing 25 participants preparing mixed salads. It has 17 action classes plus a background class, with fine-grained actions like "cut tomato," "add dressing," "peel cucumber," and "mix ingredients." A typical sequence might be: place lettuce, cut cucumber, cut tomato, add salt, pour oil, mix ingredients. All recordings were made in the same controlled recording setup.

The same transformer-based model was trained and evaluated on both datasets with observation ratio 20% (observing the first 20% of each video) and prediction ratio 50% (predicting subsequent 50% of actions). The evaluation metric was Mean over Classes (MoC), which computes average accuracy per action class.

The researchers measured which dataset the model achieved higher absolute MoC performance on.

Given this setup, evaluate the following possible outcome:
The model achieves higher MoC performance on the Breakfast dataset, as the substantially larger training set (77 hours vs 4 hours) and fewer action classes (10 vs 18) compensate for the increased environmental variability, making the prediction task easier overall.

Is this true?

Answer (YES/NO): NO